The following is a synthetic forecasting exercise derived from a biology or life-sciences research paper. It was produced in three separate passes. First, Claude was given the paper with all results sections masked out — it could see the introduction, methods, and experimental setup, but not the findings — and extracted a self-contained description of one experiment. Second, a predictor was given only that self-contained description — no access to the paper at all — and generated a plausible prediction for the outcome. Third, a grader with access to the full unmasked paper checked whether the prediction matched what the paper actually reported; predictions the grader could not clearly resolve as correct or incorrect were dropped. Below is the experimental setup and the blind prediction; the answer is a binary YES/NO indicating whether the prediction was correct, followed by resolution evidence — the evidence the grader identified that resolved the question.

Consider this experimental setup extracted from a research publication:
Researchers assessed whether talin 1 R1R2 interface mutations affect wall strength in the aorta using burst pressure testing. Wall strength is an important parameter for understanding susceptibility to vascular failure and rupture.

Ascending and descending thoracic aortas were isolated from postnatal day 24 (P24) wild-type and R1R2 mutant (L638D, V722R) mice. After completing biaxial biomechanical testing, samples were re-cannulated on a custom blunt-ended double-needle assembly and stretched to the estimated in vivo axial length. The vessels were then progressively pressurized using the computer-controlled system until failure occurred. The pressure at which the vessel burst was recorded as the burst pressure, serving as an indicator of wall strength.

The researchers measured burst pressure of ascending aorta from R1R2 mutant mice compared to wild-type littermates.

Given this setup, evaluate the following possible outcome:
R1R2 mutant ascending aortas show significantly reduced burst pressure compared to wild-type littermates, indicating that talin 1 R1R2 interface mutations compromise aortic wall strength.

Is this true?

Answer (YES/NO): YES